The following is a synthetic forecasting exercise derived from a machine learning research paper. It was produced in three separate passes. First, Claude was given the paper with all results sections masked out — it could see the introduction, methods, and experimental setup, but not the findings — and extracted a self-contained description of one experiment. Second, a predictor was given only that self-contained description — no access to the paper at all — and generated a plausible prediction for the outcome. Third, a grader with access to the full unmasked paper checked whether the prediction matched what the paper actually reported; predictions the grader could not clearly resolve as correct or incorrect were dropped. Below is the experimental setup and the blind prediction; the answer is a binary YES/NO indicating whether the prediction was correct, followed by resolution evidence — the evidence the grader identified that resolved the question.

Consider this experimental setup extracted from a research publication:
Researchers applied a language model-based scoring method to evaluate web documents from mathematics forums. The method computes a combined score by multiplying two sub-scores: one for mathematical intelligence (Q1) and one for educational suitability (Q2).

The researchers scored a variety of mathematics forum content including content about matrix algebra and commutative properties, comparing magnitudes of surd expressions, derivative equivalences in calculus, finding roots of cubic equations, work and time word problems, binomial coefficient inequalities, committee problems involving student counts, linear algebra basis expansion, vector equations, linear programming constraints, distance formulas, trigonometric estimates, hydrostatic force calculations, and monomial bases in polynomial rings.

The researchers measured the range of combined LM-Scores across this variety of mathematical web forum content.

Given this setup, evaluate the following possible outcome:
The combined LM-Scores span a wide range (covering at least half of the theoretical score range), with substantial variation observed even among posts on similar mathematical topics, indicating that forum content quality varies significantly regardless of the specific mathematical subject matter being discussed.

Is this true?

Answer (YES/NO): NO